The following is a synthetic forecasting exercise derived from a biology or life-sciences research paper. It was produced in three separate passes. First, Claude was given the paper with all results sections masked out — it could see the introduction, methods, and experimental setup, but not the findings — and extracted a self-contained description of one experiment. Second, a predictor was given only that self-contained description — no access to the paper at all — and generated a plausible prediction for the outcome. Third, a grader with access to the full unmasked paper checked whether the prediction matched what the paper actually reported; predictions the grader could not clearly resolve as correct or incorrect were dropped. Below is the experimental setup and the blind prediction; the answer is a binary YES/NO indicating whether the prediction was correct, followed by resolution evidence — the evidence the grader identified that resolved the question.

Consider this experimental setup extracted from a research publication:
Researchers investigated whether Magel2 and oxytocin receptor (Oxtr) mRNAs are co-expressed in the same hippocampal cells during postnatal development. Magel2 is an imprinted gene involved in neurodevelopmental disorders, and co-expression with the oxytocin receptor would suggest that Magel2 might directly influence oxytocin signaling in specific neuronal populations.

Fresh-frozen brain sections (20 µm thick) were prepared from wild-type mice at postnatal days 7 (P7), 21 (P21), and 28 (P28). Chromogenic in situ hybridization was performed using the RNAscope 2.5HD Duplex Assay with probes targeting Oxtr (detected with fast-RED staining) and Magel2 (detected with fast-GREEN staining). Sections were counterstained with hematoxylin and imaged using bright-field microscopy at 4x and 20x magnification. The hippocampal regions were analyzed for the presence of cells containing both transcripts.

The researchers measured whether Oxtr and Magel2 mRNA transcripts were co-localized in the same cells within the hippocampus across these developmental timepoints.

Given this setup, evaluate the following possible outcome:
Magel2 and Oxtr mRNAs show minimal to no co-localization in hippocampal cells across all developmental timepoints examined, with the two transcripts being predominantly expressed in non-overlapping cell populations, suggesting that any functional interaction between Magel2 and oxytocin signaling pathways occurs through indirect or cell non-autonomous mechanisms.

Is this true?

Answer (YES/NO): NO